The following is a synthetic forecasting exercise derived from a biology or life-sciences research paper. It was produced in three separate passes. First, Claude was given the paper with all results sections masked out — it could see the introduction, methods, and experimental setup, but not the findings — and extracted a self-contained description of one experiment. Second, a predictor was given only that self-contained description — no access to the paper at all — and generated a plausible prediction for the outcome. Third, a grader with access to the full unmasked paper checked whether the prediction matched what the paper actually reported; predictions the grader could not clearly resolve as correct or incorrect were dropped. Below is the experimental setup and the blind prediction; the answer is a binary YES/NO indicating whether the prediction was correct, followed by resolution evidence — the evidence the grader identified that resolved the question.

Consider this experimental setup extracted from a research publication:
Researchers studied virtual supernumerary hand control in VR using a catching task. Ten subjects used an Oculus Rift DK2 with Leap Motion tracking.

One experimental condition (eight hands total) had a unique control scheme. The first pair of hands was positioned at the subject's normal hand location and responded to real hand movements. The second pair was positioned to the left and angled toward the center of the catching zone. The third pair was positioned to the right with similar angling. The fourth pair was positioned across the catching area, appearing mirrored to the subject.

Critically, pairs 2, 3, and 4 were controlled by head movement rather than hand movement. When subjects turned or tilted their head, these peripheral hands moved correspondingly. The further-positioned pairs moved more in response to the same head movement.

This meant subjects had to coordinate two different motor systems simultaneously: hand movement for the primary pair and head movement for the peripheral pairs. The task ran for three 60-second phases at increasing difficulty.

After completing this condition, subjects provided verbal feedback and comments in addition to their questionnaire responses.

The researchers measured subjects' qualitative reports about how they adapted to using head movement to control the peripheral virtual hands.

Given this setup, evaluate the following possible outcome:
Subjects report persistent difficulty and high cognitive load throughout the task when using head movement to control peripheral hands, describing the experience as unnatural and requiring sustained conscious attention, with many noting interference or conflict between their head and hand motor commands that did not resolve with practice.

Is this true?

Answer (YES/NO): NO